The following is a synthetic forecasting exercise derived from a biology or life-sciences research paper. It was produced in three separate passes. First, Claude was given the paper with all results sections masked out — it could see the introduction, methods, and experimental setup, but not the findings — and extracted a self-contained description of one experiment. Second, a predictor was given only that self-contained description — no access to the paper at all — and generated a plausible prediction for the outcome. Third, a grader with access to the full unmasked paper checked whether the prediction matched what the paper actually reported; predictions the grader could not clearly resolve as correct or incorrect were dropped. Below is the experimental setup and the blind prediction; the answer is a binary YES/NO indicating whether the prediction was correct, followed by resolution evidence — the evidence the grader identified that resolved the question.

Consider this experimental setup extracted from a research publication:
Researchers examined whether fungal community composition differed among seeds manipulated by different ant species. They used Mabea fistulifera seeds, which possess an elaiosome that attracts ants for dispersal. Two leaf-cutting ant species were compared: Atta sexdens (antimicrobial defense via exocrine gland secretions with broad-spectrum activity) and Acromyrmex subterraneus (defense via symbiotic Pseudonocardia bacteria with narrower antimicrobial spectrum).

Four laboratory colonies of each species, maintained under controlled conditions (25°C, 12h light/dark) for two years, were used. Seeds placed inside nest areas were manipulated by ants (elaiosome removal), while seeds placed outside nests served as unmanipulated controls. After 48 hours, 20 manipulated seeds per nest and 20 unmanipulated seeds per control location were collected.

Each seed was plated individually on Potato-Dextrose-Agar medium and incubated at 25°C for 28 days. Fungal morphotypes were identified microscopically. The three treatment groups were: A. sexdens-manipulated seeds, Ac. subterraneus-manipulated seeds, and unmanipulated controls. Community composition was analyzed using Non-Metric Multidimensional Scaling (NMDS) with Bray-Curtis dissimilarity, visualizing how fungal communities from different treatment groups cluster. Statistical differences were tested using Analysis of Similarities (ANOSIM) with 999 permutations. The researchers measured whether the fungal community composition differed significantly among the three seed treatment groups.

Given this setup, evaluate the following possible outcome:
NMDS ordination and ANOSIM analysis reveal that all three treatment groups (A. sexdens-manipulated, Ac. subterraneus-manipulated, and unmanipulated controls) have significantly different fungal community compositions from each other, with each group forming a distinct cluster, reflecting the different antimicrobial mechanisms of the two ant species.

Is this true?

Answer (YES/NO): YES